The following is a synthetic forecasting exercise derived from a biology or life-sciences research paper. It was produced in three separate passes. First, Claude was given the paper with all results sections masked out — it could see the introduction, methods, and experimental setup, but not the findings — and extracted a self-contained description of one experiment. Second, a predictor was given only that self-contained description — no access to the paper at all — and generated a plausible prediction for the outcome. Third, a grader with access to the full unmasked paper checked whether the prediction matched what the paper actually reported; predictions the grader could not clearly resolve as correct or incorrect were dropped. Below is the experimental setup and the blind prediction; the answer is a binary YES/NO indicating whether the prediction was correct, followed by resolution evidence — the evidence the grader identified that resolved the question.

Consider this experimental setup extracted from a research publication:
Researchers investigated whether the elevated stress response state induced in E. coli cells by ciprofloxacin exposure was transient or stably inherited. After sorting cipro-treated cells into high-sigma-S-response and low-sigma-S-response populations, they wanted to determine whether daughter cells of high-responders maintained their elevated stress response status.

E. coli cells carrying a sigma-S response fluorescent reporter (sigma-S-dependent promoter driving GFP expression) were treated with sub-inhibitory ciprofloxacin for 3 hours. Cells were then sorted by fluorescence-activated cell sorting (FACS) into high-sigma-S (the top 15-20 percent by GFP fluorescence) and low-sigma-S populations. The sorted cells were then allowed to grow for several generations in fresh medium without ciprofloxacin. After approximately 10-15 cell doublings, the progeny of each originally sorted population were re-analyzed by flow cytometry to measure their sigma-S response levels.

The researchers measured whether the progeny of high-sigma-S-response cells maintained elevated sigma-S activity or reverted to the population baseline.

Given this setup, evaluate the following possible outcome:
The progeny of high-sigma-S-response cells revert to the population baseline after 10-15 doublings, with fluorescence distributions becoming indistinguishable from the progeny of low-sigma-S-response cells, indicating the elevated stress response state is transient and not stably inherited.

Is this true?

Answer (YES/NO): YES